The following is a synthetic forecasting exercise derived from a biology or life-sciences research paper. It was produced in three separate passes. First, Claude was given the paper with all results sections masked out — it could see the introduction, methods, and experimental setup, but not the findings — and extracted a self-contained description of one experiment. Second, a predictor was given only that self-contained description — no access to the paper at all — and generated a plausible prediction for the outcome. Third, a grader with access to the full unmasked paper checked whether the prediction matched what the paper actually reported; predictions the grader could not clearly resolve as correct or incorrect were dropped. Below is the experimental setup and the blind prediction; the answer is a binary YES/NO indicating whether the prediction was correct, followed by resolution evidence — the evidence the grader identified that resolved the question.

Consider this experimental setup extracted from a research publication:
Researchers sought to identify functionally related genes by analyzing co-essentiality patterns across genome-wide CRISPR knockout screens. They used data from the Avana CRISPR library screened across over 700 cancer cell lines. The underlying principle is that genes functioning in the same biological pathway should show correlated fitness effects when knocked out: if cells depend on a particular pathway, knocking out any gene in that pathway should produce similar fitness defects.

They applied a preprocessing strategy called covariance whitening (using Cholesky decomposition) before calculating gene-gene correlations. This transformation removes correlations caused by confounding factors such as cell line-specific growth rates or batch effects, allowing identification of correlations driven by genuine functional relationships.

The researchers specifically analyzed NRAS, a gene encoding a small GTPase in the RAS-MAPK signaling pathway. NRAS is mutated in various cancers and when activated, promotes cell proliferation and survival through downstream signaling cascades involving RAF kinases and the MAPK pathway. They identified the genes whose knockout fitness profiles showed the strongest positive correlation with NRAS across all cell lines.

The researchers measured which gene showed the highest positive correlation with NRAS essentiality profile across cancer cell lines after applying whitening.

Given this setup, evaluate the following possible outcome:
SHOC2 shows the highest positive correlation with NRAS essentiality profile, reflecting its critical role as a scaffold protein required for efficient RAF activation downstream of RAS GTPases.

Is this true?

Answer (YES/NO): YES